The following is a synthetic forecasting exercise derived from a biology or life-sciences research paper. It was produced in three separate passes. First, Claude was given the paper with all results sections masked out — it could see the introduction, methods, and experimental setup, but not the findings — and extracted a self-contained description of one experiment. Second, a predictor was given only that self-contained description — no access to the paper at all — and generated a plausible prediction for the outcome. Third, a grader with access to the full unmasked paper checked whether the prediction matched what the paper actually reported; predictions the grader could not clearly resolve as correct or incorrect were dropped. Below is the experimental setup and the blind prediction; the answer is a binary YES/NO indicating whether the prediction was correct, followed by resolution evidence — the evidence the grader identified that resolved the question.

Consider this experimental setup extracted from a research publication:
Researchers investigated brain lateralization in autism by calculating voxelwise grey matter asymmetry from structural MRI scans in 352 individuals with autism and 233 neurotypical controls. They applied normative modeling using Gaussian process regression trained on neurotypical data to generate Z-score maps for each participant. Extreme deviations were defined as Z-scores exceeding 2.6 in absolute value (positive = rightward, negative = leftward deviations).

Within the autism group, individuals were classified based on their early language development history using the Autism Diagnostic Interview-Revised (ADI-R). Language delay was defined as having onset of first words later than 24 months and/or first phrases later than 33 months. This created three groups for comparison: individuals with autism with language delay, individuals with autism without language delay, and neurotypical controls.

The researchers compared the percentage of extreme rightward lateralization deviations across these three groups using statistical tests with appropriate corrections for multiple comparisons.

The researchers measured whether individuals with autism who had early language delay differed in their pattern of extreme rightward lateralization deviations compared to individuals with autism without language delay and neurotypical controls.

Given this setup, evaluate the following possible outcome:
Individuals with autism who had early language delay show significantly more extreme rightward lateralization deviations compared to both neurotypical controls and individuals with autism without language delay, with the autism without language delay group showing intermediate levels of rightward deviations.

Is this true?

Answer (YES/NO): YES